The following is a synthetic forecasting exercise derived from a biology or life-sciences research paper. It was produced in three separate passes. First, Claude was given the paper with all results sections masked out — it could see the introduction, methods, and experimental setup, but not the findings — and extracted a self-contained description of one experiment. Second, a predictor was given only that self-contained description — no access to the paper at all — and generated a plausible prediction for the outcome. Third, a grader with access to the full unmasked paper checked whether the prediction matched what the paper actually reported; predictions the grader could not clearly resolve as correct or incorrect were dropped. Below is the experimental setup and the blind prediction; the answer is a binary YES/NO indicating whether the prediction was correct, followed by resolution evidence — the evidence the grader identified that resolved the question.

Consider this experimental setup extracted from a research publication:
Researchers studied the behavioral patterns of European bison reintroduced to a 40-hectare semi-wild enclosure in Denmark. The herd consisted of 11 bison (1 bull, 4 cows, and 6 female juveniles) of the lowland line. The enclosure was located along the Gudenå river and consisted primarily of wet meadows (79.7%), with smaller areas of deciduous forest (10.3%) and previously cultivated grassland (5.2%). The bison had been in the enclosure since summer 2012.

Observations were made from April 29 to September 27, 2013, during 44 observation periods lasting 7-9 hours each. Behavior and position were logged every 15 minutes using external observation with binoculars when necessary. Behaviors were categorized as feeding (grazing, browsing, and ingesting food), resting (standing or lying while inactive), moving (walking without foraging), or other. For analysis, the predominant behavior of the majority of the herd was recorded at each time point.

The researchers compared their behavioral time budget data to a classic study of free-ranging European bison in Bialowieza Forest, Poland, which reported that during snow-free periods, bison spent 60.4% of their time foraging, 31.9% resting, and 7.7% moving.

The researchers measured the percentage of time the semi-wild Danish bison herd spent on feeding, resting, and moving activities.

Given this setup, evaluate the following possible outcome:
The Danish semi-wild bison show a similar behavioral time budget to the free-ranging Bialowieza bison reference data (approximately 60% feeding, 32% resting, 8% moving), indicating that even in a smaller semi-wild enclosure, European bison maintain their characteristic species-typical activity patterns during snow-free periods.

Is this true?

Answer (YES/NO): YES